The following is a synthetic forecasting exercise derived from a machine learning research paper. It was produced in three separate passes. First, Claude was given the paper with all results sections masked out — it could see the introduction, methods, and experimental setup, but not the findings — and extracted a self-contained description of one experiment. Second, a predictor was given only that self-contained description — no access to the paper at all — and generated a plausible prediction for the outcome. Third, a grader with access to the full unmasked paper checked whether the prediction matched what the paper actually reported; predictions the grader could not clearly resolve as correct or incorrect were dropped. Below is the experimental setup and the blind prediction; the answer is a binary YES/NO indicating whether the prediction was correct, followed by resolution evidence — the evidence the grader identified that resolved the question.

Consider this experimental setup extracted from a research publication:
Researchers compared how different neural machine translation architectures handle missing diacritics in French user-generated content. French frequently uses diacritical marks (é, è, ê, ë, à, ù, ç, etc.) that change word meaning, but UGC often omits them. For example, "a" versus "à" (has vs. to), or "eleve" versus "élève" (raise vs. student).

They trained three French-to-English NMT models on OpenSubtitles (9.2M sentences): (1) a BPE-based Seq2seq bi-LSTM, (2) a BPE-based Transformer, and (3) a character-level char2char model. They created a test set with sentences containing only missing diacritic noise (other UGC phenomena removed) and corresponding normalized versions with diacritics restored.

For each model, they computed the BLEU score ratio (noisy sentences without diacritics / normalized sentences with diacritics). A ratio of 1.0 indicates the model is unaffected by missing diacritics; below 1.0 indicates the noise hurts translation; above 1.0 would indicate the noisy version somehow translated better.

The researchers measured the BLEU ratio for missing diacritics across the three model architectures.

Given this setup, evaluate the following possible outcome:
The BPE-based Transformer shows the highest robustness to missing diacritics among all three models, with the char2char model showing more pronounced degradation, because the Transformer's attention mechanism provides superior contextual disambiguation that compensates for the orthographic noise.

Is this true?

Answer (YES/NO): NO